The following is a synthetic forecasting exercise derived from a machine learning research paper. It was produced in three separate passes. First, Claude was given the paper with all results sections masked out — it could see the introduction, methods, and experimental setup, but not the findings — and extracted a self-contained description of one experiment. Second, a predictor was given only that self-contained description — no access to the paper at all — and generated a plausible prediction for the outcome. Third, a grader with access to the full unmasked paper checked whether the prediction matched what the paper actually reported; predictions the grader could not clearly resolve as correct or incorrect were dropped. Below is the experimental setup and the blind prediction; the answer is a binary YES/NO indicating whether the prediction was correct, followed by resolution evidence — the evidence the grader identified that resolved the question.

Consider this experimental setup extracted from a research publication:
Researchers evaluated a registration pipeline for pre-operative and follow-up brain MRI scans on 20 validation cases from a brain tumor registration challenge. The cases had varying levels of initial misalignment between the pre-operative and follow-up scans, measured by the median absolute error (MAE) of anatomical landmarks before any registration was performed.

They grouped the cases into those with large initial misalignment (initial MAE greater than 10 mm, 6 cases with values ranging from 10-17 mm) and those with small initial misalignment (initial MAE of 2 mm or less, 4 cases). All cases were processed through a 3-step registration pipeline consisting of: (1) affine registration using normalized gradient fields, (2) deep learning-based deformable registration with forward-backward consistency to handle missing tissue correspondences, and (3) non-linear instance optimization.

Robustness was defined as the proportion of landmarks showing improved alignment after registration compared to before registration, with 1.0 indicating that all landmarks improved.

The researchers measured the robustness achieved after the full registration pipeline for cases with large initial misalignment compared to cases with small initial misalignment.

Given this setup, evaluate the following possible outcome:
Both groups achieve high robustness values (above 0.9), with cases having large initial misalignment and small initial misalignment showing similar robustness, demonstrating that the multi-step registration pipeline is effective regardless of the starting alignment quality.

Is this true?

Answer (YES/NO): NO